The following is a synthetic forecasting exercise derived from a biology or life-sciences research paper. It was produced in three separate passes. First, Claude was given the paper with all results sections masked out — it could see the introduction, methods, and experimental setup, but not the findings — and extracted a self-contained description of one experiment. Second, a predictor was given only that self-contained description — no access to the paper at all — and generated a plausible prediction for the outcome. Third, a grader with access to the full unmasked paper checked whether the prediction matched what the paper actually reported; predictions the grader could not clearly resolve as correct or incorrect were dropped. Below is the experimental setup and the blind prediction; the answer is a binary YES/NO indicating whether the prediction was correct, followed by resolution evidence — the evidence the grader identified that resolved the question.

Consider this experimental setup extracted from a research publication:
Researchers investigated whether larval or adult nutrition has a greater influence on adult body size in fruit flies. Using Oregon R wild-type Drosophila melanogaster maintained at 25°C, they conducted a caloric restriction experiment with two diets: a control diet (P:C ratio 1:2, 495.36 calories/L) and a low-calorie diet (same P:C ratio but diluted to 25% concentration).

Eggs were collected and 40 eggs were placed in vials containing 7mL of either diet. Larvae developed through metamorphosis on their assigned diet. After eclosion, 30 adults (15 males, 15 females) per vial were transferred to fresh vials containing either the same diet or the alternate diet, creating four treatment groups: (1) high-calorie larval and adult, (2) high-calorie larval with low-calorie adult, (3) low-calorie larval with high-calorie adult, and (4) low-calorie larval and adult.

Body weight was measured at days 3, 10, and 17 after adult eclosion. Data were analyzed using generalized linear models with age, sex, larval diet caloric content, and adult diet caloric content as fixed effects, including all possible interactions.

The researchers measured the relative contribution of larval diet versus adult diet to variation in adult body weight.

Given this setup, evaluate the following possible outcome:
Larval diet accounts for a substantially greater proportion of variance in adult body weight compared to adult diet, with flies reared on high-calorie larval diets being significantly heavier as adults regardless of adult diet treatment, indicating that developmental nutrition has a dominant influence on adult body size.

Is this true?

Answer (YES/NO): NO